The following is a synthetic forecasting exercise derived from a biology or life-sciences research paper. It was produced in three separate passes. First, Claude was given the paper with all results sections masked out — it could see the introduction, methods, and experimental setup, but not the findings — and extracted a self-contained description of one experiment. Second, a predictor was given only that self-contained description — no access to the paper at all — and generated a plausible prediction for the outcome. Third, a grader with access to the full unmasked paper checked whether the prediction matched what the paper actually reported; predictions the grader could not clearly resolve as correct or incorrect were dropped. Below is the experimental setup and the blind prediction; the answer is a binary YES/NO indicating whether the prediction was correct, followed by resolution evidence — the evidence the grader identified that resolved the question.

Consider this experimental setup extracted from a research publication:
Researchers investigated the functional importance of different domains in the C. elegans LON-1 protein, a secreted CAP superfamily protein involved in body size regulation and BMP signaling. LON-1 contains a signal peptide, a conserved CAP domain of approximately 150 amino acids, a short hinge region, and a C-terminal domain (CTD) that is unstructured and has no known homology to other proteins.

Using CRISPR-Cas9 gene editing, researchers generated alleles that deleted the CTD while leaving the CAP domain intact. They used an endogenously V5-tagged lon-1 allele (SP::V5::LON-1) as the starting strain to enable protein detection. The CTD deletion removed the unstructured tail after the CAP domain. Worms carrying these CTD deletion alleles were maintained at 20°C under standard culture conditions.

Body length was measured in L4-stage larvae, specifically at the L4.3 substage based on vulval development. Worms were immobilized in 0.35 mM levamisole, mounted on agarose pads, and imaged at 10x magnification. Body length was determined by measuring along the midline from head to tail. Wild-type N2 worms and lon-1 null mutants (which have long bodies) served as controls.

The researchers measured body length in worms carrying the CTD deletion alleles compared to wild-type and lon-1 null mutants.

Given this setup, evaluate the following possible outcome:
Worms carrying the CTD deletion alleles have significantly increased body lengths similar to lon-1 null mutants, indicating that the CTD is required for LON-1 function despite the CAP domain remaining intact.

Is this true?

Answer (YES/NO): NO